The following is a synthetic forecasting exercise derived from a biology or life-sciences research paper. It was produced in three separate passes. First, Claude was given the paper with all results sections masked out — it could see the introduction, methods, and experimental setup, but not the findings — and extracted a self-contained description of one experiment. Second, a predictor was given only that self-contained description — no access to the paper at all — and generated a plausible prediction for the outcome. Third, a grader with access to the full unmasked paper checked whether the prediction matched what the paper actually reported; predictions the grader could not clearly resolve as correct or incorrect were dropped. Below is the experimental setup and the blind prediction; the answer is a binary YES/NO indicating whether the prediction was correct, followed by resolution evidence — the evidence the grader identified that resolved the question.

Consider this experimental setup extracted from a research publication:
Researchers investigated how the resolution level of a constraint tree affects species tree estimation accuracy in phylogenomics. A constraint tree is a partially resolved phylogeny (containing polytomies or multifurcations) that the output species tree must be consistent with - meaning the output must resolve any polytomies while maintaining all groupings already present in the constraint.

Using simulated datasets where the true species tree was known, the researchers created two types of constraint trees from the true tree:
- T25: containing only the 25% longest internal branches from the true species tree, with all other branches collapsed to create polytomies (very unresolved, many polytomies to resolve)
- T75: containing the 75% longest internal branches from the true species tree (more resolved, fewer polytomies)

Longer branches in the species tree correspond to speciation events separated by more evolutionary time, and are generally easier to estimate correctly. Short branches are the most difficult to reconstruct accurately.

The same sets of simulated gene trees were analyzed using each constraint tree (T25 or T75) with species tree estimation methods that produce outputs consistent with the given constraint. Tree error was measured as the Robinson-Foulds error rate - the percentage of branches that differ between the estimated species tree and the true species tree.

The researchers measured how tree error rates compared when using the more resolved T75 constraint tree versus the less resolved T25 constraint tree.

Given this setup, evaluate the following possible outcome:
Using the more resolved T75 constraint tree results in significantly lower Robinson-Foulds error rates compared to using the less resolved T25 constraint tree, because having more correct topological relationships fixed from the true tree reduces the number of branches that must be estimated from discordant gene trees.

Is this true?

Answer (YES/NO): YES